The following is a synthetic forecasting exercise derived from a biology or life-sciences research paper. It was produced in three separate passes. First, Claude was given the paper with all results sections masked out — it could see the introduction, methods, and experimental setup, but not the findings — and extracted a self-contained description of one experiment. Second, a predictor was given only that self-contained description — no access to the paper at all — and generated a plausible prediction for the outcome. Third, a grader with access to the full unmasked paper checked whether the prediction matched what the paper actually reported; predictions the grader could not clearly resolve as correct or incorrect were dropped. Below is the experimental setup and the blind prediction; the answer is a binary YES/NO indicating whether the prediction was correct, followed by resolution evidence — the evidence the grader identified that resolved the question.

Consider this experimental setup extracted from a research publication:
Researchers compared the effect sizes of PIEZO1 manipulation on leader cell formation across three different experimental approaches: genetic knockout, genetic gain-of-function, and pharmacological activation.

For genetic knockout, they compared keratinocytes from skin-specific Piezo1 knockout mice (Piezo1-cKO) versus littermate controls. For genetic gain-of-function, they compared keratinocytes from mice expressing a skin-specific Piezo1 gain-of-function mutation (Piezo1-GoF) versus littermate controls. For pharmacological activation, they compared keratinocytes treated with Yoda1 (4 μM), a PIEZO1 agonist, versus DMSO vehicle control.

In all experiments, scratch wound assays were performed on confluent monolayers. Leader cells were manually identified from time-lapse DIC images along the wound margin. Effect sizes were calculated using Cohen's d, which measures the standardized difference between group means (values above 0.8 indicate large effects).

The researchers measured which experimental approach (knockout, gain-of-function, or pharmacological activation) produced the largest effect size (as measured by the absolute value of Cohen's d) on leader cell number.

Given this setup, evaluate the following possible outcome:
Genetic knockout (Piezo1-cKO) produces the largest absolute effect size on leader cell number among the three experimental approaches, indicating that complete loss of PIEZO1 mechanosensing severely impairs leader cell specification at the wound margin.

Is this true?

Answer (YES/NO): NO